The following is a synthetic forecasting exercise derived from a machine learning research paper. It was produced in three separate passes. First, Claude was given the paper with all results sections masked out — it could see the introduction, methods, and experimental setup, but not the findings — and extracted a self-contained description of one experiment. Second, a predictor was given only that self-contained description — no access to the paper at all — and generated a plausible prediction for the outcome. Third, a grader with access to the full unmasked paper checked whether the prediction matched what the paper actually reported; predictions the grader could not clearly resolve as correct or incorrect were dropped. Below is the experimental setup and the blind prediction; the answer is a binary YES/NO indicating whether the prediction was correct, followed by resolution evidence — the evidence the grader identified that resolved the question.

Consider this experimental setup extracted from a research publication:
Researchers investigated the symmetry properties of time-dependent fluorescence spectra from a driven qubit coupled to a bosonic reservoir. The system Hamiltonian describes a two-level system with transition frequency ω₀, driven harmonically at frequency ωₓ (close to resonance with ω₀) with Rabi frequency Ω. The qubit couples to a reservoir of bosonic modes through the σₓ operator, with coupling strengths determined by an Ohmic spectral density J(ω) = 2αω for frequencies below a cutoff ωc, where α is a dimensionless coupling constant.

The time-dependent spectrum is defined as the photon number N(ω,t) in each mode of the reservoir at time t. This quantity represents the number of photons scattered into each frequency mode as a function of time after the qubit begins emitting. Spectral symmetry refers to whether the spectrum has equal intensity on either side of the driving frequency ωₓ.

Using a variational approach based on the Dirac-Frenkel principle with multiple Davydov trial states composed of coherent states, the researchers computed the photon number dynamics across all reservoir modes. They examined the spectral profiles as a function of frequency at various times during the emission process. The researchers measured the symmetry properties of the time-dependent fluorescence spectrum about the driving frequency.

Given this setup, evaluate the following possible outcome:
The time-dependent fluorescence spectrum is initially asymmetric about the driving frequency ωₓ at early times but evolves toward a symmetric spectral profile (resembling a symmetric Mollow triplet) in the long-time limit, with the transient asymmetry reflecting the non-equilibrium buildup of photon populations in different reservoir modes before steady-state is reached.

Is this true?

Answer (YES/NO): NO